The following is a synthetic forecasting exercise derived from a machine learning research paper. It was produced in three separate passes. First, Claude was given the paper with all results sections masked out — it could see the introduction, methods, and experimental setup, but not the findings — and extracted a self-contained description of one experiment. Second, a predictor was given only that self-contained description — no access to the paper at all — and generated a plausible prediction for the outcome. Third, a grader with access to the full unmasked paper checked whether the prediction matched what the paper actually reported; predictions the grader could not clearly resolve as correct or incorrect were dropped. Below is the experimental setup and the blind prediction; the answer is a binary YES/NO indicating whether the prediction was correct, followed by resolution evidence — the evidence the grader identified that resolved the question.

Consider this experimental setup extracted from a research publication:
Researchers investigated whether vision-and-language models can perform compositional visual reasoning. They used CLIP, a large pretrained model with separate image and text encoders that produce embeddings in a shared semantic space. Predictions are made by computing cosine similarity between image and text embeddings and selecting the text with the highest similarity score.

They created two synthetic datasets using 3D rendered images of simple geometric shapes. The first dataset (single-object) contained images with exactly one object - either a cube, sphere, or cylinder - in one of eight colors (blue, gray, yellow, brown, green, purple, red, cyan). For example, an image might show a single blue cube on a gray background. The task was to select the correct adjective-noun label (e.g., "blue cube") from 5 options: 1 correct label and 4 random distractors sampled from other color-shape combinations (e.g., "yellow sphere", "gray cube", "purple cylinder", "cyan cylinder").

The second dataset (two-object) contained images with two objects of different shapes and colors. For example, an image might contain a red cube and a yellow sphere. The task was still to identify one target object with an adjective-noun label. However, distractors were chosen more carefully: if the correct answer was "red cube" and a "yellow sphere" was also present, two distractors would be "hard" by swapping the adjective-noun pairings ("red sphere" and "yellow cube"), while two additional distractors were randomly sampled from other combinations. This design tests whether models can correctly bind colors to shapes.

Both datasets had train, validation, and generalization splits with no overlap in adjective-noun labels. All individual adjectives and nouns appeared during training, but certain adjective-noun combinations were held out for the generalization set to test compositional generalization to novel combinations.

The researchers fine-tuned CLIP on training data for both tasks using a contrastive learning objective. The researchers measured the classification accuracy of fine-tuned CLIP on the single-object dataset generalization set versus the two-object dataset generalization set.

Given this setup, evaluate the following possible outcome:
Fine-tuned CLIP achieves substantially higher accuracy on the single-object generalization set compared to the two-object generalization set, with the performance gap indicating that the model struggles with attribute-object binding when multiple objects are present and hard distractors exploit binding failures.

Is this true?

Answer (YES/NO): YES